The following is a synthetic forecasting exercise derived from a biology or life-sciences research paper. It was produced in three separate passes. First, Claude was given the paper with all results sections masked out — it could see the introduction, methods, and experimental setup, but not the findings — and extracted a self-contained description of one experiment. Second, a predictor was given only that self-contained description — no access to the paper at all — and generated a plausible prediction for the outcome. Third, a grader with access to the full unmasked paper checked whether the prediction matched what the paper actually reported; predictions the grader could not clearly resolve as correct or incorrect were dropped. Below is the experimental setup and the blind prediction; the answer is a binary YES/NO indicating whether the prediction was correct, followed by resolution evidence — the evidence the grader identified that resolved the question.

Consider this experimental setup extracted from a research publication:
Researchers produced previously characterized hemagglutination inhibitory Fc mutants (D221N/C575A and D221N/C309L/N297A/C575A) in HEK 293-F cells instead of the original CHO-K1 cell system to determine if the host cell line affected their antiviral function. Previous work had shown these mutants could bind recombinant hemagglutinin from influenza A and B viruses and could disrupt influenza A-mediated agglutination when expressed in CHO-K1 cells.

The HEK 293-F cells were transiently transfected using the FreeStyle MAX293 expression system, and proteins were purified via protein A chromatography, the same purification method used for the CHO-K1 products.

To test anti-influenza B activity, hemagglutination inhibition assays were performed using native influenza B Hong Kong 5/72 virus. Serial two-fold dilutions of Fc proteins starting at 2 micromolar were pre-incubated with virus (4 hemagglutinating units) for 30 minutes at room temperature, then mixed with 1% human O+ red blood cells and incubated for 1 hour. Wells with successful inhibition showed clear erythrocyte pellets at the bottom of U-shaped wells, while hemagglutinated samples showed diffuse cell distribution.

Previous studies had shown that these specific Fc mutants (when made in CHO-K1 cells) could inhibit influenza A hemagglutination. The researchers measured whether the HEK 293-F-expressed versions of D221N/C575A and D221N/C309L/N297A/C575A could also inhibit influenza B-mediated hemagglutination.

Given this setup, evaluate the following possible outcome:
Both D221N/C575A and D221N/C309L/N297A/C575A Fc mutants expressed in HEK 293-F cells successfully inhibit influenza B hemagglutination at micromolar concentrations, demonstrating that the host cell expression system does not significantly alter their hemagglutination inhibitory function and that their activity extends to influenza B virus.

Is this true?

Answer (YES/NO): NO